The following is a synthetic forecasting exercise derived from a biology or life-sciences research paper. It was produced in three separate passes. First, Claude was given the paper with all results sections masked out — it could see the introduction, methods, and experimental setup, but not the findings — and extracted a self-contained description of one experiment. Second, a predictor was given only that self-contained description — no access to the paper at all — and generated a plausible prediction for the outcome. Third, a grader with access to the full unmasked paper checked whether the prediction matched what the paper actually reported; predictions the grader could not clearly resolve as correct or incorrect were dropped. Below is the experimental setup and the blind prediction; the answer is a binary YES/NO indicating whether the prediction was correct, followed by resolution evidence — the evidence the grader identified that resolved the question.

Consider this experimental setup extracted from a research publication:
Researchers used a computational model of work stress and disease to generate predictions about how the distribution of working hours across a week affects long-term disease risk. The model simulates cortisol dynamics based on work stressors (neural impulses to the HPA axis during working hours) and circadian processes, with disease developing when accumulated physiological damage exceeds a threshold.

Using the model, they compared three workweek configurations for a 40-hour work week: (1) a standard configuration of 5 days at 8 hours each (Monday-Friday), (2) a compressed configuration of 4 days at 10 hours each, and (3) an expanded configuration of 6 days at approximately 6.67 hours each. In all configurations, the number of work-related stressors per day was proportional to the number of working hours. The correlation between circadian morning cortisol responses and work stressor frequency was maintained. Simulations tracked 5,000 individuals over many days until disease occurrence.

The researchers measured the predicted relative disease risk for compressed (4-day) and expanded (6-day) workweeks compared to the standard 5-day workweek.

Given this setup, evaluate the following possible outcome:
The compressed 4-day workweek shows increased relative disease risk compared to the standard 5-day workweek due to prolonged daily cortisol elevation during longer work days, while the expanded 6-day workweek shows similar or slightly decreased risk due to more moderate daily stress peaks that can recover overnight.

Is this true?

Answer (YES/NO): YES